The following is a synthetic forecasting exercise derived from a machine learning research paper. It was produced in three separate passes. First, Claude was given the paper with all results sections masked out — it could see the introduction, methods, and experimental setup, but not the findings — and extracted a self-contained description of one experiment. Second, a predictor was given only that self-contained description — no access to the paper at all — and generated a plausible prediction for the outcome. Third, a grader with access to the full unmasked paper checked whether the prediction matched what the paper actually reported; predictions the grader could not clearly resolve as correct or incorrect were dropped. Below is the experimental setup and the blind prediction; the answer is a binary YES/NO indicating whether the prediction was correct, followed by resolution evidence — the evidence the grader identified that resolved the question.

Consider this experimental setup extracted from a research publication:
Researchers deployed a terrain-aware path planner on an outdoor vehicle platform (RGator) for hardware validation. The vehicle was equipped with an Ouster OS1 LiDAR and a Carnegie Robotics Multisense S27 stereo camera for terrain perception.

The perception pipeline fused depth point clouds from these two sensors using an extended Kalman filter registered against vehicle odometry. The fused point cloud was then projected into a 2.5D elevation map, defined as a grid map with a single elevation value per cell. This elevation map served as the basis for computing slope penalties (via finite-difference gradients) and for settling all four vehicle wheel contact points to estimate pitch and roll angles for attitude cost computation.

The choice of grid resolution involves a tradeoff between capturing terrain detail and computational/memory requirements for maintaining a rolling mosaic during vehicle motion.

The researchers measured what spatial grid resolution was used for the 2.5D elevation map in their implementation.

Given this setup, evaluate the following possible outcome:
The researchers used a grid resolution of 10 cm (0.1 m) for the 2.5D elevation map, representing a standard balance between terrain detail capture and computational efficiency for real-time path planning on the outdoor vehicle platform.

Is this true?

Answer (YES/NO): YES